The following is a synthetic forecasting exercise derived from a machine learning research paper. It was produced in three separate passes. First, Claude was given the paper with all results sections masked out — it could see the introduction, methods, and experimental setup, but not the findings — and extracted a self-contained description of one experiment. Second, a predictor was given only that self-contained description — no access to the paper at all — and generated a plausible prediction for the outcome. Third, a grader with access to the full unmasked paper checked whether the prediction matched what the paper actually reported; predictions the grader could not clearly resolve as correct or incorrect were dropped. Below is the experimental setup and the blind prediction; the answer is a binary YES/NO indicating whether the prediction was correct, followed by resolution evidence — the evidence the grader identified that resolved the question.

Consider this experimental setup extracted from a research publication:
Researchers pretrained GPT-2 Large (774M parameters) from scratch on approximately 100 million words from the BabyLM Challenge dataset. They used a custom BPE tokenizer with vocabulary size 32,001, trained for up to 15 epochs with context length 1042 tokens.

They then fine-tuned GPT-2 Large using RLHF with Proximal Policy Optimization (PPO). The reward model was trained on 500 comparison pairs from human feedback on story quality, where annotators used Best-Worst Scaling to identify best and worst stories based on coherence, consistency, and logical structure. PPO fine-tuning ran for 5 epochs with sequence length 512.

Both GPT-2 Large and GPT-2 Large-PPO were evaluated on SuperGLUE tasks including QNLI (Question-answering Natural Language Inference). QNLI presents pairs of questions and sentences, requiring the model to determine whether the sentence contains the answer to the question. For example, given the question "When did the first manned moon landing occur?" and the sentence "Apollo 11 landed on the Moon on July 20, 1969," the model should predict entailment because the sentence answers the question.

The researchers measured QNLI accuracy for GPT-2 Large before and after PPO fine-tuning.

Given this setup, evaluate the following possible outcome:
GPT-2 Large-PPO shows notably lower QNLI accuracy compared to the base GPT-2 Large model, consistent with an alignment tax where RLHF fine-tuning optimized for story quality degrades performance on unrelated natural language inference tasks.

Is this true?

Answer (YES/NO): NO